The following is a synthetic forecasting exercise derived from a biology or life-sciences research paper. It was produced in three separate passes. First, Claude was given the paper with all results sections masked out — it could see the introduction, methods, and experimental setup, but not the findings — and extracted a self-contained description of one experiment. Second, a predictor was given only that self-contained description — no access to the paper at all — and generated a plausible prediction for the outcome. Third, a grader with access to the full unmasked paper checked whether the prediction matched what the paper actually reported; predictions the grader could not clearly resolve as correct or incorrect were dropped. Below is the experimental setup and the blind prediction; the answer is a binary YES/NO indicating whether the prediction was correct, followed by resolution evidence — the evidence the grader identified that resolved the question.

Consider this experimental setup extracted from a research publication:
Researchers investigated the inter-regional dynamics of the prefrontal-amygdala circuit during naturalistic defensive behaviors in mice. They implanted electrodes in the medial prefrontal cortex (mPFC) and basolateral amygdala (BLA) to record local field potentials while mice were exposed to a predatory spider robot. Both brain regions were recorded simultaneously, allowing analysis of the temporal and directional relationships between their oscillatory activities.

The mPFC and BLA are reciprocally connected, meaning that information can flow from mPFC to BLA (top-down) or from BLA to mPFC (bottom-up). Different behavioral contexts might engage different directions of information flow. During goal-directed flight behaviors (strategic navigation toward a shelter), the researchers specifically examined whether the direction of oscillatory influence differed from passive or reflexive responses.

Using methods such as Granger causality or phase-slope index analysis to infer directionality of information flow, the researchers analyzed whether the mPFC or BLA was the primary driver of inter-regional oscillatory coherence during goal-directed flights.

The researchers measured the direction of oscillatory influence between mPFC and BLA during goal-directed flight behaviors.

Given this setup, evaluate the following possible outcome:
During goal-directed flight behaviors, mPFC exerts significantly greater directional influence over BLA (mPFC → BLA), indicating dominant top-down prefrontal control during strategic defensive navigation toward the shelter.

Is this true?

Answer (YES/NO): YES